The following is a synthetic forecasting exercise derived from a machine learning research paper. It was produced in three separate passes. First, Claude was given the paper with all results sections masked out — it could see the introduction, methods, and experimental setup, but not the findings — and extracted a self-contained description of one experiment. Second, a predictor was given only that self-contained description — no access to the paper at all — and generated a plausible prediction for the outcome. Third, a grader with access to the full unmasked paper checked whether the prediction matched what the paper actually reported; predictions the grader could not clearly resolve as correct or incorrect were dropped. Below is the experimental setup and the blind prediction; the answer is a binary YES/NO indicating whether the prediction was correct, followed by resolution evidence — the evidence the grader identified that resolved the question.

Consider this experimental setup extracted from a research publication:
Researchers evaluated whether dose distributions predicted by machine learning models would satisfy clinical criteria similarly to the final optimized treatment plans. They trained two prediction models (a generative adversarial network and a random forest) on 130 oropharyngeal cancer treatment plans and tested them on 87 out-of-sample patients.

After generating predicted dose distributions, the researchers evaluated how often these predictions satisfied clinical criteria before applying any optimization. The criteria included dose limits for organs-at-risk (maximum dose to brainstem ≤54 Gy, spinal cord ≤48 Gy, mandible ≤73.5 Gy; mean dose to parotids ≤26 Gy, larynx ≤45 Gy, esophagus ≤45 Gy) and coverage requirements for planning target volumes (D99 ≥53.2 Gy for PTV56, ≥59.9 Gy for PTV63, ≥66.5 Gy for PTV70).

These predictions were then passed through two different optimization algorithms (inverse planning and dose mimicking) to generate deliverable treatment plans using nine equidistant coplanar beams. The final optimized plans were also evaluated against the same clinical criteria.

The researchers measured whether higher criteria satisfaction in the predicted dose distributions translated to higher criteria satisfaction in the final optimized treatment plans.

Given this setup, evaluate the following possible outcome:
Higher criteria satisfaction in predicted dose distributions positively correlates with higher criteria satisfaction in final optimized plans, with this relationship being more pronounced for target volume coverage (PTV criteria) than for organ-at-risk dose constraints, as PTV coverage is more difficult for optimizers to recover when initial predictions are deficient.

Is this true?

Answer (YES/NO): NO